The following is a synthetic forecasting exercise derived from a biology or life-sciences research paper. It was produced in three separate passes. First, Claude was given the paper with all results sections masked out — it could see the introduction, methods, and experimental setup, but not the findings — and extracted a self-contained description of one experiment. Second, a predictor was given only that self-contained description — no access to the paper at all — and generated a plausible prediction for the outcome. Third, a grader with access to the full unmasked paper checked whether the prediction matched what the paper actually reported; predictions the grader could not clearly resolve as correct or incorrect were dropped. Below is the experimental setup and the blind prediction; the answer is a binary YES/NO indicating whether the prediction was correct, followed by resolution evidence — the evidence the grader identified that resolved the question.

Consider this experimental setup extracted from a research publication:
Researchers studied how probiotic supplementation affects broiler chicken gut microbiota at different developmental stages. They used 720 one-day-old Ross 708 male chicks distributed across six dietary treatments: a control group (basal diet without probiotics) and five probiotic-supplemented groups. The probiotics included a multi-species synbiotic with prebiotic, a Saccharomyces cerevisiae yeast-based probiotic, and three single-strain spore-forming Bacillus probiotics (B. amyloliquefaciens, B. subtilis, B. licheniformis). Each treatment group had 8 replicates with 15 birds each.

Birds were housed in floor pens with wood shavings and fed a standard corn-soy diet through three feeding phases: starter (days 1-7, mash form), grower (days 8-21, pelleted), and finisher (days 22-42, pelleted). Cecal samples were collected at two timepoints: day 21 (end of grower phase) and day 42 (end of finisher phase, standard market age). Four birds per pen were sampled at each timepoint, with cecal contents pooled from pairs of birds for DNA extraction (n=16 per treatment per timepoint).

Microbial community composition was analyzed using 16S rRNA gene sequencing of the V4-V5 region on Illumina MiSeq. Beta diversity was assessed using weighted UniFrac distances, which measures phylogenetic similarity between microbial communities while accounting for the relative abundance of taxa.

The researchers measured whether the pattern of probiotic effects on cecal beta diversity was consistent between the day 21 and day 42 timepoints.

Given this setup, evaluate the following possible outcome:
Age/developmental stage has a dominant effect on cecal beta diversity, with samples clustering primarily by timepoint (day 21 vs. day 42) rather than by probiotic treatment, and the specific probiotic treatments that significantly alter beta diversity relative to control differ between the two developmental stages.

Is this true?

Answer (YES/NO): YES